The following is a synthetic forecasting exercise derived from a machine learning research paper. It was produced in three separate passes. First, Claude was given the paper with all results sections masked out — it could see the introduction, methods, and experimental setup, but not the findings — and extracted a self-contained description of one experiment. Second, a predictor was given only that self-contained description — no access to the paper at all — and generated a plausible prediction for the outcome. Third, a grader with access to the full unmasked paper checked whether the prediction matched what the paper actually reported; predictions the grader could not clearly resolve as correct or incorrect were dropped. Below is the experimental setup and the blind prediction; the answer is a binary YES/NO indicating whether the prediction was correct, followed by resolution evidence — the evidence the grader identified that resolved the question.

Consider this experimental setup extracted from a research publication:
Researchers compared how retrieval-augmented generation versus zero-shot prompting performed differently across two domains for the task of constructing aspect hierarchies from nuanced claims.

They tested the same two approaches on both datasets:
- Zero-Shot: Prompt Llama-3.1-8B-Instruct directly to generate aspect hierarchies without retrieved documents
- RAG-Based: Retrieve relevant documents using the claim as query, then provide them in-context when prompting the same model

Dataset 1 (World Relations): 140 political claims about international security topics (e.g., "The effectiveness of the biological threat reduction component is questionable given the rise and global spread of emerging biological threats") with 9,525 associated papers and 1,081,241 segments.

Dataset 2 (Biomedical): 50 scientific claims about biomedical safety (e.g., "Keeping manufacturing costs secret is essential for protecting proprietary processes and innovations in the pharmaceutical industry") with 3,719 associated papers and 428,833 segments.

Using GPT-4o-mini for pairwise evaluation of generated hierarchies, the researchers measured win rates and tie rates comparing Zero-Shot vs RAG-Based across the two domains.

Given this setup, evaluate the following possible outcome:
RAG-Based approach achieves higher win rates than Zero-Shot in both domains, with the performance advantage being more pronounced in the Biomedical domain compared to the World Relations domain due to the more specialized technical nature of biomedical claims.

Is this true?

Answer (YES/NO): NO